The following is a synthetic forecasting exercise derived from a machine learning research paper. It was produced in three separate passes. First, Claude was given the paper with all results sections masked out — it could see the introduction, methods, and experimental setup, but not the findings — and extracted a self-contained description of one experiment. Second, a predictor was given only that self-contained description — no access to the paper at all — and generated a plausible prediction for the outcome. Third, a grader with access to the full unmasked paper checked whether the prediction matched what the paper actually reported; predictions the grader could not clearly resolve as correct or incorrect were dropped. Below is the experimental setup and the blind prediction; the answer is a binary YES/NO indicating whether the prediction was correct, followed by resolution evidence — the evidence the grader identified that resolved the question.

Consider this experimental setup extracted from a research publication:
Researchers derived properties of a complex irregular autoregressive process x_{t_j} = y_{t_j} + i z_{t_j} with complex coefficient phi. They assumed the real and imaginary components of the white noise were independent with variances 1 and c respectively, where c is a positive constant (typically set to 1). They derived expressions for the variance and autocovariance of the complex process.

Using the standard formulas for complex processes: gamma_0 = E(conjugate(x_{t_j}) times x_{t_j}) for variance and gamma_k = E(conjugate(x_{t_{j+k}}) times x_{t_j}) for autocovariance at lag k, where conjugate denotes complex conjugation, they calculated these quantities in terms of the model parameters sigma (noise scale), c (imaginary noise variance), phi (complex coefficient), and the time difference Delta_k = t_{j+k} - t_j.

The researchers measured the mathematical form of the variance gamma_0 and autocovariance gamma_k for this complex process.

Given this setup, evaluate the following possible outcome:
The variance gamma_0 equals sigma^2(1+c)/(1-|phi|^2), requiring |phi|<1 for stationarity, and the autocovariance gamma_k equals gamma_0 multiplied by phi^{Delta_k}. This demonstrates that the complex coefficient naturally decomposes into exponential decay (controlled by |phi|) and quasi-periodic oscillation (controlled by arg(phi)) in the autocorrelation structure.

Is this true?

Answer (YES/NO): NO